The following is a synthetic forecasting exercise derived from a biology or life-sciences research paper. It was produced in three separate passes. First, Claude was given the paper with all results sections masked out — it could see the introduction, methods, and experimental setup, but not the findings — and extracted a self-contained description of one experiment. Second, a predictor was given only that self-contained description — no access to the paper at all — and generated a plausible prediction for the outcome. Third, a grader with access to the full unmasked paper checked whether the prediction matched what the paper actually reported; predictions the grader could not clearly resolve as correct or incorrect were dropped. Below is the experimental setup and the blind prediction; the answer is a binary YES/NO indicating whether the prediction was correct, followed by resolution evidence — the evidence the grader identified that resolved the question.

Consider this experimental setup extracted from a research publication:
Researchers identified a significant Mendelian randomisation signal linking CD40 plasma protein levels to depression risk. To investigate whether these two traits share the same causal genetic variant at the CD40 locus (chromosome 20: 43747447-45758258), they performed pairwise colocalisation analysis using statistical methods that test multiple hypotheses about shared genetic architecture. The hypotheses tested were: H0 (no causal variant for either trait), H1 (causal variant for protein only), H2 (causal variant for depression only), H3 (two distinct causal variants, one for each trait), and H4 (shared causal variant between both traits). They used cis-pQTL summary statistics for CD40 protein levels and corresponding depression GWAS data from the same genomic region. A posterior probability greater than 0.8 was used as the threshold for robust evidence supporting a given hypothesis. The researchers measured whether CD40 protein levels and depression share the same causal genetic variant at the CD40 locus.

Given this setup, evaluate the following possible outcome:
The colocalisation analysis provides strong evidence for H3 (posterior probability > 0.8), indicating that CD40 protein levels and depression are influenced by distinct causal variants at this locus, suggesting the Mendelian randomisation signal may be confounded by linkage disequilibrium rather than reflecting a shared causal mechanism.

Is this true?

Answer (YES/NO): YES